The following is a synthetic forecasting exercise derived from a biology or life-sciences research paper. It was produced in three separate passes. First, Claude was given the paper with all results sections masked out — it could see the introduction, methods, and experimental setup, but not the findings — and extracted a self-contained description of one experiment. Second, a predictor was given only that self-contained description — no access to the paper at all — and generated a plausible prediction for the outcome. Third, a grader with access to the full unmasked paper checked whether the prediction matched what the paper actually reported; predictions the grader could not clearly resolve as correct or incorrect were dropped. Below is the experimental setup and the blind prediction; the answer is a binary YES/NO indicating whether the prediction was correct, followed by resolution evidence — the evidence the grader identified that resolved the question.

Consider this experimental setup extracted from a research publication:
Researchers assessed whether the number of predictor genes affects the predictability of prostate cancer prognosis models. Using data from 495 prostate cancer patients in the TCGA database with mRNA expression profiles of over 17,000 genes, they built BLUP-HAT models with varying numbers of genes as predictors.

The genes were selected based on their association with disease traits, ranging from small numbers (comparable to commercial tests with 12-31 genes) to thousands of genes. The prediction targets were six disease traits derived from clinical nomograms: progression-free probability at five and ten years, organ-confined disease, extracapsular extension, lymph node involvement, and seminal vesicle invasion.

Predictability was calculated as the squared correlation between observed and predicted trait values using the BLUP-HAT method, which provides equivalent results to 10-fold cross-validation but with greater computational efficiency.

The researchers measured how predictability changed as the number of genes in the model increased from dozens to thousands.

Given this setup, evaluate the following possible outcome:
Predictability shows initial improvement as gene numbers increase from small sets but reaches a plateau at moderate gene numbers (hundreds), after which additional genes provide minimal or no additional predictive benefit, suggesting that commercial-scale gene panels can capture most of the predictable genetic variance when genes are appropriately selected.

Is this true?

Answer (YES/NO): NO